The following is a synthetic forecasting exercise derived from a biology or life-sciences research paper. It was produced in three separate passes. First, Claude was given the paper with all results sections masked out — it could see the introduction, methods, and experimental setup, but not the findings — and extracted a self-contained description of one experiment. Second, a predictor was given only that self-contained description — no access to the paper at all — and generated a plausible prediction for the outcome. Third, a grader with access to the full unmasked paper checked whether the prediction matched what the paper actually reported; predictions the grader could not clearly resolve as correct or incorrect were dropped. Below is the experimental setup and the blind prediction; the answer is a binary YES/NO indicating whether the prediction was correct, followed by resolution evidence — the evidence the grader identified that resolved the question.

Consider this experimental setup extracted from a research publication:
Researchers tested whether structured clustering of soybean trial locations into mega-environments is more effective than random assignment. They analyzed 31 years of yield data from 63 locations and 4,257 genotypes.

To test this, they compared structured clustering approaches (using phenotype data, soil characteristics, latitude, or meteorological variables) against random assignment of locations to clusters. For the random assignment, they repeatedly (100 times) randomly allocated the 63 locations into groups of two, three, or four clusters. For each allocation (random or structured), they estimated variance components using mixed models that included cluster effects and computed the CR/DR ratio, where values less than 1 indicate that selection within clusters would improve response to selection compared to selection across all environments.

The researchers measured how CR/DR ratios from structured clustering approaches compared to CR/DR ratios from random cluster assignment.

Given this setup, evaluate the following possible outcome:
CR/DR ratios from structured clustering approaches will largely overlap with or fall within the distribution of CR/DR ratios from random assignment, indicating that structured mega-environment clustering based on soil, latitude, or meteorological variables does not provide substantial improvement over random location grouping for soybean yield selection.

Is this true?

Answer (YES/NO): NO